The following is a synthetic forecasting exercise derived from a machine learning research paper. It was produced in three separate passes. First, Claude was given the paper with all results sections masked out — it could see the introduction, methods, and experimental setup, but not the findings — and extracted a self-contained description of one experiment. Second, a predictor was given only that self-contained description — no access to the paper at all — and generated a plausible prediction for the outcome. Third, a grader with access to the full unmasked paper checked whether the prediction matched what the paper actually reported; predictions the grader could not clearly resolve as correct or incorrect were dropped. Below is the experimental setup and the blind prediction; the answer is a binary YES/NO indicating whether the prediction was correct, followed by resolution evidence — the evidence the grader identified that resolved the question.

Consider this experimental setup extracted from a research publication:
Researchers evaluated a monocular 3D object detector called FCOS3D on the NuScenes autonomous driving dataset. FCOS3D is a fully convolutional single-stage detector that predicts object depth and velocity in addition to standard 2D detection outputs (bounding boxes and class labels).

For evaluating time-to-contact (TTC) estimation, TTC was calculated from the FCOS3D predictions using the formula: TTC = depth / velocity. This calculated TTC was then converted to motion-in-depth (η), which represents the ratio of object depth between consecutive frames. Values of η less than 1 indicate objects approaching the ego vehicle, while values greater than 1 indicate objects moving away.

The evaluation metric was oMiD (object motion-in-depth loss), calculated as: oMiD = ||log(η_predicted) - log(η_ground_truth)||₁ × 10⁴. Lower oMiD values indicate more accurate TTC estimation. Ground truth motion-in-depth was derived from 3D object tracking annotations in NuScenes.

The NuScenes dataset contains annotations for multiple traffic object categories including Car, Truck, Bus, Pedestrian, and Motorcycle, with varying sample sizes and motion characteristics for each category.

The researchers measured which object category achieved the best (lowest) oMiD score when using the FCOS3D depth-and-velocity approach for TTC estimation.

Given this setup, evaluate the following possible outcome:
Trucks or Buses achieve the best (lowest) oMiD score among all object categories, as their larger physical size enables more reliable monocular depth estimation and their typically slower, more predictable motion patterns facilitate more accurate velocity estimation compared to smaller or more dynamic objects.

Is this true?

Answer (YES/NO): NO